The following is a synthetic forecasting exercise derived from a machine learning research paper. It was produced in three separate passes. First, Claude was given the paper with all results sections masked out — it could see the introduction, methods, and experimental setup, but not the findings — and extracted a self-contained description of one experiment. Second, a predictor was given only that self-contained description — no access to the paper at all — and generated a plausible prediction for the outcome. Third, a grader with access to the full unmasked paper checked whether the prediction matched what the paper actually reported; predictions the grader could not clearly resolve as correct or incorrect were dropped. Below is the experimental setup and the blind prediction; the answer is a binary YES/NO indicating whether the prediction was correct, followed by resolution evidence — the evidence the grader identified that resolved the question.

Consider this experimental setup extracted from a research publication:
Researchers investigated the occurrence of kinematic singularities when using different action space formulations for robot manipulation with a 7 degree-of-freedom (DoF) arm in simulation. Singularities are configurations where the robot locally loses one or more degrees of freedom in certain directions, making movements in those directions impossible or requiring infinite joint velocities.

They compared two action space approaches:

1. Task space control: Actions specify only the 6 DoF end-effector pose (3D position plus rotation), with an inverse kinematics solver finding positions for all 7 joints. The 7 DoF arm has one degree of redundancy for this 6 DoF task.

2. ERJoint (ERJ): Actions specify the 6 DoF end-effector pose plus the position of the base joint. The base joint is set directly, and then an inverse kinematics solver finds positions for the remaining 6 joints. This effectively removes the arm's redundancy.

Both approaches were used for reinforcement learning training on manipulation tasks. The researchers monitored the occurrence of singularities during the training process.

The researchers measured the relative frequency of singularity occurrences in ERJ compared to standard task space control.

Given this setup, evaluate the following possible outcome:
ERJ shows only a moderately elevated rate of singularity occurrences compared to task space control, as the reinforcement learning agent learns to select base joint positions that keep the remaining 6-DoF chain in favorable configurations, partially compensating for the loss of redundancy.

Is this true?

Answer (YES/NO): NO